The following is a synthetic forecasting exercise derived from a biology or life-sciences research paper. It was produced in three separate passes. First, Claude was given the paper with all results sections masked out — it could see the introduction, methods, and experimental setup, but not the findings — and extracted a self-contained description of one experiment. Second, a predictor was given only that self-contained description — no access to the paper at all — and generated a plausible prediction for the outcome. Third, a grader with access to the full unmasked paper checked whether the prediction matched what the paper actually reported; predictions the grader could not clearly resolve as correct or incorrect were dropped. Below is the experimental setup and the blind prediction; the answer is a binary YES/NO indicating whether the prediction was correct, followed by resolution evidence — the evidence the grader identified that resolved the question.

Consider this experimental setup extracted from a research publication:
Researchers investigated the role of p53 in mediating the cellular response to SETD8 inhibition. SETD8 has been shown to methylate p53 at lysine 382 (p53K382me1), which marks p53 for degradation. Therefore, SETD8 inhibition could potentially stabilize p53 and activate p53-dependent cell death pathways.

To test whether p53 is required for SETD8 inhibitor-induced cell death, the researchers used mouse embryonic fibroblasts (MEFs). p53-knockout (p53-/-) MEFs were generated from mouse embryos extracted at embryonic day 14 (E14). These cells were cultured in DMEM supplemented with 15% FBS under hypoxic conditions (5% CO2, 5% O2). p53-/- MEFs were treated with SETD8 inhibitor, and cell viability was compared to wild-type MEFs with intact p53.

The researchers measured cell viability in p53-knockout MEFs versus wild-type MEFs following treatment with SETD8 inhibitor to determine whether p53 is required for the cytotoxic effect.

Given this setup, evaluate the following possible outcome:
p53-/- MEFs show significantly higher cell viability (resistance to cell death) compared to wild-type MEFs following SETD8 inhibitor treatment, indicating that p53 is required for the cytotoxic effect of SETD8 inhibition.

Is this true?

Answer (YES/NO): NO